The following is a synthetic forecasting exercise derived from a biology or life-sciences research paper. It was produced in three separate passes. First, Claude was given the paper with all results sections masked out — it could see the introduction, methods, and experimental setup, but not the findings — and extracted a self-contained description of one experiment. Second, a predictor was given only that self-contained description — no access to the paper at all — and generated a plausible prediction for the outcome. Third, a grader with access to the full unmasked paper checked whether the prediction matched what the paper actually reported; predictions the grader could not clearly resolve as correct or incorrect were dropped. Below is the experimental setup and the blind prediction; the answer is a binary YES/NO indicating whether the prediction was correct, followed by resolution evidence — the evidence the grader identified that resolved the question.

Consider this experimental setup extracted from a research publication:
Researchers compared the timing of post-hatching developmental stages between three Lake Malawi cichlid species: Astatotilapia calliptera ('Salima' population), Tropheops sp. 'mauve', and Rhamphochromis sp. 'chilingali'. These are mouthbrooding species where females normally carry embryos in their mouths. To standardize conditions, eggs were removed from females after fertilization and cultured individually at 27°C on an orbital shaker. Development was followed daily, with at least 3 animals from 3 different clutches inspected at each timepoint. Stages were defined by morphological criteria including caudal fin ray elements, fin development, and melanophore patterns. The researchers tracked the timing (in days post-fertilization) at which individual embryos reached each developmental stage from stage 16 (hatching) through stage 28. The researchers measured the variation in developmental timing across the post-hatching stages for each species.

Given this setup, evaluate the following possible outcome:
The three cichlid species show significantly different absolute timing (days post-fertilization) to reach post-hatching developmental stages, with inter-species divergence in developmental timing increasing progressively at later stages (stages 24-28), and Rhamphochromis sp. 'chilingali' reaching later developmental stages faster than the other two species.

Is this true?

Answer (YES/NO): NO